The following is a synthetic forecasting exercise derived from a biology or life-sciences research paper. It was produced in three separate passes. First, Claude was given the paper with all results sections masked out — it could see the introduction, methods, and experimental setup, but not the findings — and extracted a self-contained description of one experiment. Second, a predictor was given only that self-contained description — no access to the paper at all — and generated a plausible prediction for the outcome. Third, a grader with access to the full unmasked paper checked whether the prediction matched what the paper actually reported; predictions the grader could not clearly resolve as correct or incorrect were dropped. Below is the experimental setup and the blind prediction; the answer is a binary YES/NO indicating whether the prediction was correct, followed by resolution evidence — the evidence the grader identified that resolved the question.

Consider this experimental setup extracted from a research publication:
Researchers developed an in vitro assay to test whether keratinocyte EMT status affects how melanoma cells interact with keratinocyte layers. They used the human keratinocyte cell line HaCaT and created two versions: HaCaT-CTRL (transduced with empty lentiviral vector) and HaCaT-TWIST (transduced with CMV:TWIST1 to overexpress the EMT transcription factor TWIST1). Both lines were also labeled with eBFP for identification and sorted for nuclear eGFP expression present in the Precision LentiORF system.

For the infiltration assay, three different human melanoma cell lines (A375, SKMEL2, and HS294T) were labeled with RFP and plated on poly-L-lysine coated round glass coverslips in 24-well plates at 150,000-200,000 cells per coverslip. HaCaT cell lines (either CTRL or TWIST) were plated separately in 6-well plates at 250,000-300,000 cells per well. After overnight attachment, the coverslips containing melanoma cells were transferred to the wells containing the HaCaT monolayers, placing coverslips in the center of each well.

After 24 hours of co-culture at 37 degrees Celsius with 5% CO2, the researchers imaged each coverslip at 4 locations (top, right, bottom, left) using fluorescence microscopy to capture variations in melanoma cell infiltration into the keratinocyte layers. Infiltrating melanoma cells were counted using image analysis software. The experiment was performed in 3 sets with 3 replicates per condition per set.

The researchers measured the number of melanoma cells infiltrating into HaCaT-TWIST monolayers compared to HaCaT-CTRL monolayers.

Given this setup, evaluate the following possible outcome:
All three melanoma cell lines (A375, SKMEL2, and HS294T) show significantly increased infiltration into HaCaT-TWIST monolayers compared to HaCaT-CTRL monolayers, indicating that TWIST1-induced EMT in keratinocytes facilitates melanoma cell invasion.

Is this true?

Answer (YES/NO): NO